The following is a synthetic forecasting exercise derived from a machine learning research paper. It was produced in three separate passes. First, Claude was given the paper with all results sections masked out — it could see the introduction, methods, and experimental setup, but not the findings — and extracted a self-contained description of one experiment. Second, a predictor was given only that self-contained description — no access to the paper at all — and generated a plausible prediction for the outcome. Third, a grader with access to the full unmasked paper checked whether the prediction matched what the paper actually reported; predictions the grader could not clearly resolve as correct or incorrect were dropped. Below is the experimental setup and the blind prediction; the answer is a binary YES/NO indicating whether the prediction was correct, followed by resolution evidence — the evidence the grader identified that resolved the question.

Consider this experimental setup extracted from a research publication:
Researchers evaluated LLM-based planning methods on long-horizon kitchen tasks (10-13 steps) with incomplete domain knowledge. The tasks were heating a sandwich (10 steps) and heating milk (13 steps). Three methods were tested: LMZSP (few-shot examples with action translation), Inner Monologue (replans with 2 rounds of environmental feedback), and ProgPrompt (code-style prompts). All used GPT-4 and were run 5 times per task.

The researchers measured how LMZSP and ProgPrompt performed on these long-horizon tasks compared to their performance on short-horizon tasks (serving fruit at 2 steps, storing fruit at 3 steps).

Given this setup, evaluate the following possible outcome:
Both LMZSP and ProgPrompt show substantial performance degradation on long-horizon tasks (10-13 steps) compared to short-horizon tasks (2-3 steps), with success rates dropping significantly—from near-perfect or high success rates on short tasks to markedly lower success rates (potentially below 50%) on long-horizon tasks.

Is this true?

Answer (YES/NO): NO